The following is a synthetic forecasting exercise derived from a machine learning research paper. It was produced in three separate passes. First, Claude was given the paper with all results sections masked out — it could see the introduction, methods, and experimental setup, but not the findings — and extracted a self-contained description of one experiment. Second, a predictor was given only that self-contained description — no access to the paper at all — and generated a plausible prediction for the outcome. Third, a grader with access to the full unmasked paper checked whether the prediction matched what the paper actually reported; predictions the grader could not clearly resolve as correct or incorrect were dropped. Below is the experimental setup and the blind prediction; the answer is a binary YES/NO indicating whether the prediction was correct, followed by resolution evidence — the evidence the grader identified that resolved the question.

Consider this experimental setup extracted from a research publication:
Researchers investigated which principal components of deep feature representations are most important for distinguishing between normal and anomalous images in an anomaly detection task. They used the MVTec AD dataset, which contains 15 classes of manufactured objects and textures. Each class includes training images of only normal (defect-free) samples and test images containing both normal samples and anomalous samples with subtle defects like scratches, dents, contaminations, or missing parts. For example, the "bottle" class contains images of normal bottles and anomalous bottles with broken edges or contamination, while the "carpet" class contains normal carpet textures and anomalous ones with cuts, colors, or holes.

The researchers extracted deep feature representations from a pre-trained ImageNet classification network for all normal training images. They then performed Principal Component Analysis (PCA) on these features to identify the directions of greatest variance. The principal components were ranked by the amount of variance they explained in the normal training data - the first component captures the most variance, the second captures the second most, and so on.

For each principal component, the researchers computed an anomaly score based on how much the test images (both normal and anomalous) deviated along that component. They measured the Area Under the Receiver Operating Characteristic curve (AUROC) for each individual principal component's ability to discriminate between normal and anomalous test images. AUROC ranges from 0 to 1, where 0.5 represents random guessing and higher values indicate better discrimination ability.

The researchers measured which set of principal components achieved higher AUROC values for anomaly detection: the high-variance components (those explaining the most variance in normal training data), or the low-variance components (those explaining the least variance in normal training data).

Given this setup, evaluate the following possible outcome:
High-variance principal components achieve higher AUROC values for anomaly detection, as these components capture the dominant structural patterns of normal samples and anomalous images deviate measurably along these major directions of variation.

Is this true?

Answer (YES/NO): NO